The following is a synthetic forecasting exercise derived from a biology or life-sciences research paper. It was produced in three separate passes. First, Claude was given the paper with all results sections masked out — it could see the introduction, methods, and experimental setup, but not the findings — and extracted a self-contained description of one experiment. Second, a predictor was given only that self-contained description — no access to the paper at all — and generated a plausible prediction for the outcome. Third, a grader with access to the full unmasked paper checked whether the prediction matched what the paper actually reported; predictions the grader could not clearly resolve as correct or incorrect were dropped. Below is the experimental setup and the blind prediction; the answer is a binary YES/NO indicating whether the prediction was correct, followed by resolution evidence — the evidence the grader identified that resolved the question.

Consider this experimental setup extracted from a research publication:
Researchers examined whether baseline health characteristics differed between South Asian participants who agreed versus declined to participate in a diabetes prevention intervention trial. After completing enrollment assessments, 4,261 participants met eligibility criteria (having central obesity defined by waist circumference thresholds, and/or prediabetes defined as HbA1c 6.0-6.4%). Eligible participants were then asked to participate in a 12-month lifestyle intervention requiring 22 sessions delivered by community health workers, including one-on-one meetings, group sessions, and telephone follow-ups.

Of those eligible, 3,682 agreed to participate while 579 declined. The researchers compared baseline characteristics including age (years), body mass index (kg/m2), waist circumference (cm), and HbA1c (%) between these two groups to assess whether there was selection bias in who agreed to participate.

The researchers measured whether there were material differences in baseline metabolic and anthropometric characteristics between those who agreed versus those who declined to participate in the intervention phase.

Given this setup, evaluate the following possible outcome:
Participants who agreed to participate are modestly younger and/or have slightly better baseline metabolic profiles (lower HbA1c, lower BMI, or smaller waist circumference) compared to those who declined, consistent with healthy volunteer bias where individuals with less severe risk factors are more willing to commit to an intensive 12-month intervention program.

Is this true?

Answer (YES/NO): NO